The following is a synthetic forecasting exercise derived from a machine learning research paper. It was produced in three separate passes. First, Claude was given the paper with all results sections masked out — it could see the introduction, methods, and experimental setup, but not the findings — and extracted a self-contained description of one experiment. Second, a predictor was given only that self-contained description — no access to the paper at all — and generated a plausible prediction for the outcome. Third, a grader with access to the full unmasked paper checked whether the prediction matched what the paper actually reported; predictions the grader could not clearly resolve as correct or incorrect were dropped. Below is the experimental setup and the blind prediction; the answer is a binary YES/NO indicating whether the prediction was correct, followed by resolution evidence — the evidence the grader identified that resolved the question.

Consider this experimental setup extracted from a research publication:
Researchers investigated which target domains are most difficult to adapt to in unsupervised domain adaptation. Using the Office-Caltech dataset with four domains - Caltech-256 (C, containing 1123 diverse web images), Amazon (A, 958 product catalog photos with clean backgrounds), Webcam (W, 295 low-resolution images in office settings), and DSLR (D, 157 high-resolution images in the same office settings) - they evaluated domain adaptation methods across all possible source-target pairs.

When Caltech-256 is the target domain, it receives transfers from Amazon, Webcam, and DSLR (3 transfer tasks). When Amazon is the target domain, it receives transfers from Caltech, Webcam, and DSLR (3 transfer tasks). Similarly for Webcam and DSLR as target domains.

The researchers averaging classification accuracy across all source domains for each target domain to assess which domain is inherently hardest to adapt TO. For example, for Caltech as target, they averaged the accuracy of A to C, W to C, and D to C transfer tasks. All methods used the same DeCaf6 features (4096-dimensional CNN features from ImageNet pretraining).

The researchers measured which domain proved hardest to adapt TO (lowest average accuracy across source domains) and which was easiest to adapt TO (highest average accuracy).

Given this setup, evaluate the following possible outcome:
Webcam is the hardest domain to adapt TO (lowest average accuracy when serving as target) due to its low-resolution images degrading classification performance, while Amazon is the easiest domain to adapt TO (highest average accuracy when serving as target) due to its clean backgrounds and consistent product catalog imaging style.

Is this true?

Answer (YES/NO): NO